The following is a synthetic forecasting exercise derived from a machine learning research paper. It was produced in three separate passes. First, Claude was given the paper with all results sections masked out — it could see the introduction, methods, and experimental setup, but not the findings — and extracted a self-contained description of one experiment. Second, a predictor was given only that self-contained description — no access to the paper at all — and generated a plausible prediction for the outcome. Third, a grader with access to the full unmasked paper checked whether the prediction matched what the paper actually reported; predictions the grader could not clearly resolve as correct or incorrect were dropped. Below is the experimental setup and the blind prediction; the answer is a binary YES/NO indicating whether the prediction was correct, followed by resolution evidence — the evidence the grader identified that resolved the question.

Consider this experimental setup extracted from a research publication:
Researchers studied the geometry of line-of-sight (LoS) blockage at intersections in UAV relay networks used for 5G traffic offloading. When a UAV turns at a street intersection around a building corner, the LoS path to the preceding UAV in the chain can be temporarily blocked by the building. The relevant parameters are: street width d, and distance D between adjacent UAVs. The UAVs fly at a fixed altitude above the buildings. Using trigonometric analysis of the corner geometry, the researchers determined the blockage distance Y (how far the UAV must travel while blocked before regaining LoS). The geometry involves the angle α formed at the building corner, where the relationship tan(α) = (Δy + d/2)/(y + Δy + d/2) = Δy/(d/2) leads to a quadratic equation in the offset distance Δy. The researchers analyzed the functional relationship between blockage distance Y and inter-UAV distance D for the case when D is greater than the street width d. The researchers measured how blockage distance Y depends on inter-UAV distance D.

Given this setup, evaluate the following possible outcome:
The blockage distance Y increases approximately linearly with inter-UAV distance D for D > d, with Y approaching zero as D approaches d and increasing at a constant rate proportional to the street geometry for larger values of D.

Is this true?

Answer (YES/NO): NO